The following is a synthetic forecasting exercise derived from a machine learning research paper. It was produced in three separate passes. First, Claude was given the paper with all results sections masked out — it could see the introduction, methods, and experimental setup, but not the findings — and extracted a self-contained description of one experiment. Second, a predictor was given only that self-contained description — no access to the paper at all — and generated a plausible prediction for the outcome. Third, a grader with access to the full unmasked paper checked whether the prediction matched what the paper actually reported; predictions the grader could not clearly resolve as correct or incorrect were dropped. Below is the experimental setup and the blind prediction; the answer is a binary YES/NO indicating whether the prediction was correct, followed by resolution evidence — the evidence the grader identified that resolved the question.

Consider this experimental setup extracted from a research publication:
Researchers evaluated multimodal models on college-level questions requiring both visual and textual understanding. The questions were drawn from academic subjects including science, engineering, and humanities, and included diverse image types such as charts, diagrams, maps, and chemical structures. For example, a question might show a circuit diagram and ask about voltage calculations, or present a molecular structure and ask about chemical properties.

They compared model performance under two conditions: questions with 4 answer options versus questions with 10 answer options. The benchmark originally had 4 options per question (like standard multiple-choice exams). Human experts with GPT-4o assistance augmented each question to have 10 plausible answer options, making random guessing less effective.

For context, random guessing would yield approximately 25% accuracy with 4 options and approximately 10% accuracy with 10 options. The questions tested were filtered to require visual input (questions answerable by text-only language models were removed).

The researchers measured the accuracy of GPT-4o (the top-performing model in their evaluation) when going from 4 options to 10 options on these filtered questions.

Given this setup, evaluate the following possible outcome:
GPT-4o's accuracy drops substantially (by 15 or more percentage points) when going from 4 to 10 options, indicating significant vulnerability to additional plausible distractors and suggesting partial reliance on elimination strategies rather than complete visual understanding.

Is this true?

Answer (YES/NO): NO